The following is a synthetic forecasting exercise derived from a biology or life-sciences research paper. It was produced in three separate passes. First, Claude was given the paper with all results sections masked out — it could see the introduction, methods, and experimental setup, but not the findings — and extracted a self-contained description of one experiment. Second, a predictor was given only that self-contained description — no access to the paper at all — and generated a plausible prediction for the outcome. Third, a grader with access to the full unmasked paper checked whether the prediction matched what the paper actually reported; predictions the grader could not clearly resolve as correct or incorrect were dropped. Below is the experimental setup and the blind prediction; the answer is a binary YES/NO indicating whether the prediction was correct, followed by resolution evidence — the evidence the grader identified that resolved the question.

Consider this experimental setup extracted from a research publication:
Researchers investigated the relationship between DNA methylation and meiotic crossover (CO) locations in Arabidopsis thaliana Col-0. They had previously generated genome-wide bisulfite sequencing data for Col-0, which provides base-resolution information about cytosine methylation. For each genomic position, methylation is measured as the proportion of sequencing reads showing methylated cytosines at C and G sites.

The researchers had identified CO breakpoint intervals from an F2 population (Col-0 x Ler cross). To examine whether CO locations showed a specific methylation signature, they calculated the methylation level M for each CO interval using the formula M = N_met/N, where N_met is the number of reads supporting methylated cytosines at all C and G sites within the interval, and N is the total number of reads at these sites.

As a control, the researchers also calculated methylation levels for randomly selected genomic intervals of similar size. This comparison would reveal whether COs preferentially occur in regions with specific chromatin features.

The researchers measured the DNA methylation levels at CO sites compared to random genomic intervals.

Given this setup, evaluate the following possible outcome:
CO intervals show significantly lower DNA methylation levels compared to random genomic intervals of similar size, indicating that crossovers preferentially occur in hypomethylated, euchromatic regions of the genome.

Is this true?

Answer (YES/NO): YES